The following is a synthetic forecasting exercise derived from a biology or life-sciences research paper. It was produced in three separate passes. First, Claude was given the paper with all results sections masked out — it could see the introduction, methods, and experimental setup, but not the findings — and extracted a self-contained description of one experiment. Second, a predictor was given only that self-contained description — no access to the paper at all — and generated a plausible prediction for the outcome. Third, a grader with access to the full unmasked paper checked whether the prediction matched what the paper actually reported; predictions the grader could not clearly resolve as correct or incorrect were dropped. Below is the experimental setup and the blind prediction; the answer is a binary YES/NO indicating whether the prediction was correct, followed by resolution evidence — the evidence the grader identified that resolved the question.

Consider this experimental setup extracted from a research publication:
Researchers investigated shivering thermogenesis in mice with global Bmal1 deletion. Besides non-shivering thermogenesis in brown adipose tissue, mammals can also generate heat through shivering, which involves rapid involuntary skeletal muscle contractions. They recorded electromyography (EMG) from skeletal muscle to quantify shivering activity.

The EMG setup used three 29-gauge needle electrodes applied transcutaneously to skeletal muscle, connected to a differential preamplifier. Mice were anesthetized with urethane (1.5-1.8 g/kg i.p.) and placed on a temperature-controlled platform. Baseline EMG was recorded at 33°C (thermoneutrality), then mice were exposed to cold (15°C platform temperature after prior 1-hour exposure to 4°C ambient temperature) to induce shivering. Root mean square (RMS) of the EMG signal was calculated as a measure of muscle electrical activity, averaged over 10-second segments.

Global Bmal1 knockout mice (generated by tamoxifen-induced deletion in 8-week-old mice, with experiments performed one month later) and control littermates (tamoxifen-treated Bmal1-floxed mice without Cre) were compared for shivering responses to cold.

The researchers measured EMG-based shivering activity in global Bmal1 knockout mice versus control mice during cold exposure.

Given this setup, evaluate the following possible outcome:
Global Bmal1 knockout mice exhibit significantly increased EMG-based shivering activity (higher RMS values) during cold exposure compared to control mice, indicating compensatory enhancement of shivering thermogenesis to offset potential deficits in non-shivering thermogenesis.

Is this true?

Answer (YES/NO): NO